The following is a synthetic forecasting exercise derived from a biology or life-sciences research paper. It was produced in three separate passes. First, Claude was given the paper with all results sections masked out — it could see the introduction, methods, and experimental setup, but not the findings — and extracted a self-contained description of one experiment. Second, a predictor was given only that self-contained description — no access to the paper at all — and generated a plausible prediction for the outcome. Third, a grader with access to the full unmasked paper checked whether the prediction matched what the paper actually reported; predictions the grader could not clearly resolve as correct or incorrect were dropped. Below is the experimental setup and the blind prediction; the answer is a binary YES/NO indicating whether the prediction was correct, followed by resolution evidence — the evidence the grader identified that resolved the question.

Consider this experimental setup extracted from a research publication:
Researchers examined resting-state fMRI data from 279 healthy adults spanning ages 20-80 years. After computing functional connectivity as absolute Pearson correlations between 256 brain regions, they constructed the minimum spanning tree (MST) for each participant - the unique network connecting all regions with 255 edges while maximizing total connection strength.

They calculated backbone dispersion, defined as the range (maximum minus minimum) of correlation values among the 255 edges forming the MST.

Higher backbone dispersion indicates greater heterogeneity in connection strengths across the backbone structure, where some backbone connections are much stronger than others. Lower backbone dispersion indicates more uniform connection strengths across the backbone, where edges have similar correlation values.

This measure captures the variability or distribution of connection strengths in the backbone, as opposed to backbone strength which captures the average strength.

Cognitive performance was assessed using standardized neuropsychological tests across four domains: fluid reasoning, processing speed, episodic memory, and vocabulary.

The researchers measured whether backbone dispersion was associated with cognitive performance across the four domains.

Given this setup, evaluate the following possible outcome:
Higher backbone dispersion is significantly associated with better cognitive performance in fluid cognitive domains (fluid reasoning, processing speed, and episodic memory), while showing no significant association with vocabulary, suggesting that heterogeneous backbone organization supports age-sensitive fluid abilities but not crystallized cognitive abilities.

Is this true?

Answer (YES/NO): NO